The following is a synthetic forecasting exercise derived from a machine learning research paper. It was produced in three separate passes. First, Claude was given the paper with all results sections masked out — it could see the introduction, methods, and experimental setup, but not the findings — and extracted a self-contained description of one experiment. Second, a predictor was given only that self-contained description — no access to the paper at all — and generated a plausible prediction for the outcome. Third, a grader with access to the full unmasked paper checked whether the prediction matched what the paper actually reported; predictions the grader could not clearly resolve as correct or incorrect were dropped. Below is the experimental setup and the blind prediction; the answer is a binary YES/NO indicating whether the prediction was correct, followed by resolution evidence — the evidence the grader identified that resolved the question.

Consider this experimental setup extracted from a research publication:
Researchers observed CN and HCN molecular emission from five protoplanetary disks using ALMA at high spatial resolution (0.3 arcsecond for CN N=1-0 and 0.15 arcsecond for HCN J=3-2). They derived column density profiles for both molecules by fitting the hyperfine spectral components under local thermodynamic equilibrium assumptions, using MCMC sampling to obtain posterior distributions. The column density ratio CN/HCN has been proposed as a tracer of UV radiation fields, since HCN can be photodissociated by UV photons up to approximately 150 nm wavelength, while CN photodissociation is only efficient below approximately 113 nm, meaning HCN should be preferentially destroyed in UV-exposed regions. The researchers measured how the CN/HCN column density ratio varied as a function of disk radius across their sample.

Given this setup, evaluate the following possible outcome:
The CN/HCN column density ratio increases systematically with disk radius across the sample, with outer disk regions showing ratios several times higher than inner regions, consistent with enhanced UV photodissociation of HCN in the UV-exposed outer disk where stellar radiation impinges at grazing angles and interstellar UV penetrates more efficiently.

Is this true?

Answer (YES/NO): YES